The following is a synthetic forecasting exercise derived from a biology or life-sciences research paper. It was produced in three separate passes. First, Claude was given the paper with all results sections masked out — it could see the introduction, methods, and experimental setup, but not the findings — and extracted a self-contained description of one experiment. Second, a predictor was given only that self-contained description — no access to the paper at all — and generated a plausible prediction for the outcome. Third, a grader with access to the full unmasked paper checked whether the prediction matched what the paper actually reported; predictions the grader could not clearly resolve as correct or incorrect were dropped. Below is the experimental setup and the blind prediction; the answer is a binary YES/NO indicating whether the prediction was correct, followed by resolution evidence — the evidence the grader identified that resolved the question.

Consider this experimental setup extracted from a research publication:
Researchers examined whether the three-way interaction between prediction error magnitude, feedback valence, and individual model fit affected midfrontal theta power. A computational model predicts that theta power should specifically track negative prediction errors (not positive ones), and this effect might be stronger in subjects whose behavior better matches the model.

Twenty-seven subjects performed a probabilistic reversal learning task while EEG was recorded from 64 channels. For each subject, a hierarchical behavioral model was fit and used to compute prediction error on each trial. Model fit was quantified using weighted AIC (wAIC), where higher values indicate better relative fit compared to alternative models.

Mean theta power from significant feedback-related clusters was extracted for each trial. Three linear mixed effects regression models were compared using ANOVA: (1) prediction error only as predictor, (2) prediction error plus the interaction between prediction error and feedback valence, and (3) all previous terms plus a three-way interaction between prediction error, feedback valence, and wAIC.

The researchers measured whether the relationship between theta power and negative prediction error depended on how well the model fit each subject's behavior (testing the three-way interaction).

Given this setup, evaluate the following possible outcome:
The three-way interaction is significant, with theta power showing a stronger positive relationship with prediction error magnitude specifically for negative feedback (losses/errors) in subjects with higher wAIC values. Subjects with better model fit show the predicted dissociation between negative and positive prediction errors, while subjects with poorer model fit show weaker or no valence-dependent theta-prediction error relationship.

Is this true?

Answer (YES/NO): YES